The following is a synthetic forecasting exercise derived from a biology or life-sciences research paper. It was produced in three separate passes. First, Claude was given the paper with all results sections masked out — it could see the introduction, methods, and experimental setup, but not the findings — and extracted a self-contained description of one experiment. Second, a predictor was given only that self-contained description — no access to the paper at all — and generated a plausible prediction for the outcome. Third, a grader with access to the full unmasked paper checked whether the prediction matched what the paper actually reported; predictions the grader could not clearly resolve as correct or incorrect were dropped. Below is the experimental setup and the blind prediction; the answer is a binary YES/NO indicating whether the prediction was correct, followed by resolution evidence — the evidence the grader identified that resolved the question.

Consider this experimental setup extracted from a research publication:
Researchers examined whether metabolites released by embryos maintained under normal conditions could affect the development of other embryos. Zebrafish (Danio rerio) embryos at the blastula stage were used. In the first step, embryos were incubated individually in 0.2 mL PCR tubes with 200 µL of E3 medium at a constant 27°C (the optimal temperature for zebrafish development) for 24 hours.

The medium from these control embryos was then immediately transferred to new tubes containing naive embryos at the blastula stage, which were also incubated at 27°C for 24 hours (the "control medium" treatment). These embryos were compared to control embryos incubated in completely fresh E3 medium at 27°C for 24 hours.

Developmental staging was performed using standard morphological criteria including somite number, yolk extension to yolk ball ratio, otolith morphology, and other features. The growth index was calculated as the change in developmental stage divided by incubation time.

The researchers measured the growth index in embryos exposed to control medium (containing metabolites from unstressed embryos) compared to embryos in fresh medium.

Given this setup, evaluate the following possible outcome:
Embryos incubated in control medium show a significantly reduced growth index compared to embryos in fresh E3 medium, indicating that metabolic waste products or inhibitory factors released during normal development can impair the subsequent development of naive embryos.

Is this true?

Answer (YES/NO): YES